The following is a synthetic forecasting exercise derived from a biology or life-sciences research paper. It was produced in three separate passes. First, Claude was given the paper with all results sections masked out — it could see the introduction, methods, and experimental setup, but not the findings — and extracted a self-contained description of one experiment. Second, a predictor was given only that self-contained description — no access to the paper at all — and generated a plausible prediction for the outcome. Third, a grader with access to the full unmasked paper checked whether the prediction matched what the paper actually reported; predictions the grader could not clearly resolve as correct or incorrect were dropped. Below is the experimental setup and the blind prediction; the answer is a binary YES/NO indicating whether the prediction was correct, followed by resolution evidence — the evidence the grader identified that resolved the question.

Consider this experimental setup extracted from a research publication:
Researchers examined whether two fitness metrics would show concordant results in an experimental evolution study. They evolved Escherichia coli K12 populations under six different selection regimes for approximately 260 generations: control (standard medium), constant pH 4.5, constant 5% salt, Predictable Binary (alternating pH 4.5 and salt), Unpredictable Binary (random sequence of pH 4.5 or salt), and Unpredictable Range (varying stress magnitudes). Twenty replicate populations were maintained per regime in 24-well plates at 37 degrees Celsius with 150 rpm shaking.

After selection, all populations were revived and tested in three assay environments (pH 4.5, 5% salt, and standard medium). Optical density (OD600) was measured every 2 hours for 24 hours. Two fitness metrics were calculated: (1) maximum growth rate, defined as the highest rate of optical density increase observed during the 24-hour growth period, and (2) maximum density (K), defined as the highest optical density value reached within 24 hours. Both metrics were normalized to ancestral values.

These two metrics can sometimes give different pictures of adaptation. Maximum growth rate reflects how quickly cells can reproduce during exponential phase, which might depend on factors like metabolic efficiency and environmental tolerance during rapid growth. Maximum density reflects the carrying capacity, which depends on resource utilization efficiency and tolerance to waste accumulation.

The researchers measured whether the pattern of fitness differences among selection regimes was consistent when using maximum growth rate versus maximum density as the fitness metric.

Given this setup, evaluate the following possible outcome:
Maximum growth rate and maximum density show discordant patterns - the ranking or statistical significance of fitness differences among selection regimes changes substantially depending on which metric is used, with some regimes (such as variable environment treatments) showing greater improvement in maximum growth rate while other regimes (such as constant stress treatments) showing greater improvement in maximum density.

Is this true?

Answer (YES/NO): NO